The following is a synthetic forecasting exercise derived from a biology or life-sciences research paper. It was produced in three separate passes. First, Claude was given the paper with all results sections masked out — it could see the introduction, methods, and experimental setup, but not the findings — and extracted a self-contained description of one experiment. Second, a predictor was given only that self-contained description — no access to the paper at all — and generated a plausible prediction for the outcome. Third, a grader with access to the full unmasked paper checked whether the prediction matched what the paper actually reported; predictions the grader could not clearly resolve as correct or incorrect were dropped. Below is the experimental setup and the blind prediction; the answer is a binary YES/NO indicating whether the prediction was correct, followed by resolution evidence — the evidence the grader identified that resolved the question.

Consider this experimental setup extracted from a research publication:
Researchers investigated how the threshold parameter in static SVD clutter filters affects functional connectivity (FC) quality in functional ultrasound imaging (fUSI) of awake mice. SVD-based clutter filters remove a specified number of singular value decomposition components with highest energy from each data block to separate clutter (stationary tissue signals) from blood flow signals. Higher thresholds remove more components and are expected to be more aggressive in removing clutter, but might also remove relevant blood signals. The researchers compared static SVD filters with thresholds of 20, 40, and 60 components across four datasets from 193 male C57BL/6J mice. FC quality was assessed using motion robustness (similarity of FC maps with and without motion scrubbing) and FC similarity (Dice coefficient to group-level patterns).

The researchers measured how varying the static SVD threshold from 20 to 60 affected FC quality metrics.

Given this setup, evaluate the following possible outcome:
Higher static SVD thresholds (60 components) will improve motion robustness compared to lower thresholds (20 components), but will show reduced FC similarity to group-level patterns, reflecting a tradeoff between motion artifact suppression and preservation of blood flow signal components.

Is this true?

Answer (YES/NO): NO